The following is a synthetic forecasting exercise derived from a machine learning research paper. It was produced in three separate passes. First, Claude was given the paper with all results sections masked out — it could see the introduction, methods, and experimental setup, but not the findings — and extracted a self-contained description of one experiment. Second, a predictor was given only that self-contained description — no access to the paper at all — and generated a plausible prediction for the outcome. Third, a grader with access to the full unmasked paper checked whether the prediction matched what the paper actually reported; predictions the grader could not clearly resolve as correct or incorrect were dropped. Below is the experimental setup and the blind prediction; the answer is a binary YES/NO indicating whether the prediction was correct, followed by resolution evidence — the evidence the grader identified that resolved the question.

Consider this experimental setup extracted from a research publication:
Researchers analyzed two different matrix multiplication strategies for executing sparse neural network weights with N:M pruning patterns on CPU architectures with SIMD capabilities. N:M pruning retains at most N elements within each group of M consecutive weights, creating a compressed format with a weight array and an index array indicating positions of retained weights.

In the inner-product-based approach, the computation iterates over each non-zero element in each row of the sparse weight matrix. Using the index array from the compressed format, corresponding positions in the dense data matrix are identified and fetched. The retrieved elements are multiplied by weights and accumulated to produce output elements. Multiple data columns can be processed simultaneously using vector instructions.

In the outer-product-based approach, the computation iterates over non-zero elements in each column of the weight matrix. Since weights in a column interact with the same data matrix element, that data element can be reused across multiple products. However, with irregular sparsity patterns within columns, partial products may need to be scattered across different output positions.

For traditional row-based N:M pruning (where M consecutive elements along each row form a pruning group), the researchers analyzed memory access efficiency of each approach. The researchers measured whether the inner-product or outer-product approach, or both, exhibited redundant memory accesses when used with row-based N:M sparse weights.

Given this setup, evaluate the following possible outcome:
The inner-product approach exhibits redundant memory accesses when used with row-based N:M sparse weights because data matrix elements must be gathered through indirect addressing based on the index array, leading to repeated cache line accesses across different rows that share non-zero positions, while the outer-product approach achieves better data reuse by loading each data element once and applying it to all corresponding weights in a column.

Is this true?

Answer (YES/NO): NO